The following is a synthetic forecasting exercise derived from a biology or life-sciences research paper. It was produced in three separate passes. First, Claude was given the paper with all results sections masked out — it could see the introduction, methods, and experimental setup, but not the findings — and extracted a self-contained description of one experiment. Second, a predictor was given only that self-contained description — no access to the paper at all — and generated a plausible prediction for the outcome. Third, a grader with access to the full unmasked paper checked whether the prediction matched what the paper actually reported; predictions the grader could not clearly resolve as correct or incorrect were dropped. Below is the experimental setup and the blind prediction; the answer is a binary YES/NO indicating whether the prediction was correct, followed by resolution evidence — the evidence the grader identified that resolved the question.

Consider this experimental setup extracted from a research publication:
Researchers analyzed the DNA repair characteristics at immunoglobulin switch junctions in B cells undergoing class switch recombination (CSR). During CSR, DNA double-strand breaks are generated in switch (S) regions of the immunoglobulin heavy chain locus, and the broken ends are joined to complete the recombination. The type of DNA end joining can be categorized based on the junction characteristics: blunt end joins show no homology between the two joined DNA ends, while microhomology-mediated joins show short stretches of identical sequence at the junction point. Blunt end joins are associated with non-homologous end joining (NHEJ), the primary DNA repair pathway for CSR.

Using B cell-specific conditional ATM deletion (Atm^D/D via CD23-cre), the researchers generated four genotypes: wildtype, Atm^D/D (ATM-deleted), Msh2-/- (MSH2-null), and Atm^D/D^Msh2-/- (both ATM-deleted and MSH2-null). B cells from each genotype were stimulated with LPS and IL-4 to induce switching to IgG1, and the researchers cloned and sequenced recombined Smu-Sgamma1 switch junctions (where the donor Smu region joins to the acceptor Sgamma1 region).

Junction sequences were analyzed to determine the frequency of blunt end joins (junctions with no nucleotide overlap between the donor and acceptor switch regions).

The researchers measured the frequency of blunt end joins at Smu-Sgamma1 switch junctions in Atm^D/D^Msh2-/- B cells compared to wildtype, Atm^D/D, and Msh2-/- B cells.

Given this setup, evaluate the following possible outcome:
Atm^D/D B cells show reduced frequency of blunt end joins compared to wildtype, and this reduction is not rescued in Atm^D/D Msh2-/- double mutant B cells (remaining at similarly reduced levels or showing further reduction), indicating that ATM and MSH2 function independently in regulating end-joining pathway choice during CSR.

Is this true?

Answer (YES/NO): NO